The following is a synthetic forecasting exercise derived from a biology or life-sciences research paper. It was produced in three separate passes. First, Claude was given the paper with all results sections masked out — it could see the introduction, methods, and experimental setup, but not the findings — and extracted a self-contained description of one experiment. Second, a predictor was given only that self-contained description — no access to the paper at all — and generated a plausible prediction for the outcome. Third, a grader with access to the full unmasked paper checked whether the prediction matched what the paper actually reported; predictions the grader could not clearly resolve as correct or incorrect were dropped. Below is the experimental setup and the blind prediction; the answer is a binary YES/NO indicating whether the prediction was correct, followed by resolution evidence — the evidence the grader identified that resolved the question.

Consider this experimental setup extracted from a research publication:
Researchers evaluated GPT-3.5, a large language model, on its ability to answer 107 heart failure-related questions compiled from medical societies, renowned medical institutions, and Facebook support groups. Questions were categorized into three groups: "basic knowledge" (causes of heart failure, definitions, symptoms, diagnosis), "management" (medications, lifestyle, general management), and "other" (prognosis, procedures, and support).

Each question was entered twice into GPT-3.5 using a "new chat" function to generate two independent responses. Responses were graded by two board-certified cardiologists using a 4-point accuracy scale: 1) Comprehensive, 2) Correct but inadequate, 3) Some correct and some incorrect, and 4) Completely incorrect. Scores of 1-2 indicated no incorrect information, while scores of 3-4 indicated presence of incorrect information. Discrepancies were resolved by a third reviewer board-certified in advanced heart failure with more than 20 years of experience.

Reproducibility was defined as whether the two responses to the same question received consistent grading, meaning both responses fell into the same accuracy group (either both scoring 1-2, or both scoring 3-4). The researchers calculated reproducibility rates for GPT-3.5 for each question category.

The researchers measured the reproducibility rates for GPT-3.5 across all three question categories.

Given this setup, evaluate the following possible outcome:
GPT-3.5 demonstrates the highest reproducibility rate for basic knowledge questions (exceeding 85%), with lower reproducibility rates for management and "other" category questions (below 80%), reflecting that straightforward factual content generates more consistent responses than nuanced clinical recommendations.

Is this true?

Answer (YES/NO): NO